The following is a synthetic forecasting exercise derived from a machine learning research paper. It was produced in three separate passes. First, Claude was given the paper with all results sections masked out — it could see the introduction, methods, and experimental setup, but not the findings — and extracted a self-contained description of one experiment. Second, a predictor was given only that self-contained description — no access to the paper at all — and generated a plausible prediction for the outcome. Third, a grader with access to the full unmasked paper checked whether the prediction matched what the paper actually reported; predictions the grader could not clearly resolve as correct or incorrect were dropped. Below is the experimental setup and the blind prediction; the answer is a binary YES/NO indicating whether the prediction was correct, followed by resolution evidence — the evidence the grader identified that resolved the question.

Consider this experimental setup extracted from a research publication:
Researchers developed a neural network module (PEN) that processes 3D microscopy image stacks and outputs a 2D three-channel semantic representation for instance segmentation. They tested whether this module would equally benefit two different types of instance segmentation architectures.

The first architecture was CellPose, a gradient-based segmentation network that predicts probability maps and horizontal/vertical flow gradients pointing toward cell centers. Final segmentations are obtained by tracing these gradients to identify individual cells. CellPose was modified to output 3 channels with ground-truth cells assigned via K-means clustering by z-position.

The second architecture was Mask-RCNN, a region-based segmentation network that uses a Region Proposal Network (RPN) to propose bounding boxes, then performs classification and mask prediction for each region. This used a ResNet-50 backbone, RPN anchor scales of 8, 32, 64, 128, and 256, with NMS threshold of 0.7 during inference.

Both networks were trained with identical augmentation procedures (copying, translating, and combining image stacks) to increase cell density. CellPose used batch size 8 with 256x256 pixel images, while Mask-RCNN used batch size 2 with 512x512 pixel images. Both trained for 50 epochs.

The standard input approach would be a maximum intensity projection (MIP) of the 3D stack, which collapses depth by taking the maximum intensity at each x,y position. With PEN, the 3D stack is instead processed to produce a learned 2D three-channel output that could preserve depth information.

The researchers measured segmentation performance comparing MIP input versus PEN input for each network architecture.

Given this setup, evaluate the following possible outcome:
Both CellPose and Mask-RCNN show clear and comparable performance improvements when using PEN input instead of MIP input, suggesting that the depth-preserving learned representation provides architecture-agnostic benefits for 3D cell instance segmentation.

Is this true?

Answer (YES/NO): NO